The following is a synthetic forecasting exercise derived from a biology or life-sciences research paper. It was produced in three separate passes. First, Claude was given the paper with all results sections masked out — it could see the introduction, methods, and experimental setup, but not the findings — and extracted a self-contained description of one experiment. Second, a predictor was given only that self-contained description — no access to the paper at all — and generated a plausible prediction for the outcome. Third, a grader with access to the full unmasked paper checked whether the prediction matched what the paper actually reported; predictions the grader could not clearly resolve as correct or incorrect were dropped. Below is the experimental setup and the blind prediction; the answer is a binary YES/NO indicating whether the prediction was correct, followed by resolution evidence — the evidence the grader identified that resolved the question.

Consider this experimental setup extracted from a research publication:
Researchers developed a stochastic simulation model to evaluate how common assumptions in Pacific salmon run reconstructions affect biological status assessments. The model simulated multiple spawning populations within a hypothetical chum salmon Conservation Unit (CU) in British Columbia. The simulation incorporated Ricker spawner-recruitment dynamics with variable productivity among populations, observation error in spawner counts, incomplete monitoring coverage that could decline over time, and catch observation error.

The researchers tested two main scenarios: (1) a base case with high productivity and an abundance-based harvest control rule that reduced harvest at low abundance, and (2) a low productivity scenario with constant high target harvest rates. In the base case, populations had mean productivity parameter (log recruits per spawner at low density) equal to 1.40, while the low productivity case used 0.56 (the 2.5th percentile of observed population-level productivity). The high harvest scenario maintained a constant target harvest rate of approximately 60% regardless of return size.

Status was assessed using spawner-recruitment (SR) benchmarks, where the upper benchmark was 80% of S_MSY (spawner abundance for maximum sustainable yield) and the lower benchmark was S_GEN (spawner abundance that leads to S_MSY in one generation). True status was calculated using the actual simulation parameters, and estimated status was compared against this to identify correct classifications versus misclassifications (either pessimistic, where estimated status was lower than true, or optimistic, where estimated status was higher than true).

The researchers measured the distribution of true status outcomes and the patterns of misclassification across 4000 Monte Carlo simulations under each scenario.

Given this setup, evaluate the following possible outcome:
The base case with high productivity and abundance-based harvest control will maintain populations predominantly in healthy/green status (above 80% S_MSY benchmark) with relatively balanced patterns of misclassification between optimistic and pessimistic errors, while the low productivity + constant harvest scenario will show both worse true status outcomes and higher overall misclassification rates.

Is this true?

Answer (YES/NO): NO